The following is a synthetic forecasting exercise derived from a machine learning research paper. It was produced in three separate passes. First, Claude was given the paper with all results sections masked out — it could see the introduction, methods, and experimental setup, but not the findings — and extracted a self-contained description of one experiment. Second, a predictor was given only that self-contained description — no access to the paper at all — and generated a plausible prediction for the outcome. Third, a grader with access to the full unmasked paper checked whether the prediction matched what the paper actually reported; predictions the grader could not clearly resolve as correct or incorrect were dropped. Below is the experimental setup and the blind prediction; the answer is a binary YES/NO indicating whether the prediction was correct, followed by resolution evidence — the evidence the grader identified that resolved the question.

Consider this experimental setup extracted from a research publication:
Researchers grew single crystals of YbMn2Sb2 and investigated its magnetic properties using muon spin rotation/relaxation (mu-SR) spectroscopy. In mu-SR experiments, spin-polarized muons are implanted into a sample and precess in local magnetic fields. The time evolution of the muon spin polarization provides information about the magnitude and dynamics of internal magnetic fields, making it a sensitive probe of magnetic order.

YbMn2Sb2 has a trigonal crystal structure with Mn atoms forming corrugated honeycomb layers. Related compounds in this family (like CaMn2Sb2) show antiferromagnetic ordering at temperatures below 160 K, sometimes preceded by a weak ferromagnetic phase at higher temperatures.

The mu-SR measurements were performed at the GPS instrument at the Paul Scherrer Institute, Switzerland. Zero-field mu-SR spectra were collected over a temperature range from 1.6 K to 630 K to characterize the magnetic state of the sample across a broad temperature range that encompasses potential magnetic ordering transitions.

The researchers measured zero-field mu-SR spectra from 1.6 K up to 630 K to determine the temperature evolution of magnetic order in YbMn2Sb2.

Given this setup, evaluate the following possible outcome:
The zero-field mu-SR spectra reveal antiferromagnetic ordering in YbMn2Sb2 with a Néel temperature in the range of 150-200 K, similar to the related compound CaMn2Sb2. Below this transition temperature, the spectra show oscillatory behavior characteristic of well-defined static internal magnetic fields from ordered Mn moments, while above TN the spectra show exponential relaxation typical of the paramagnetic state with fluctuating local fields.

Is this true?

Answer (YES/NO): NO